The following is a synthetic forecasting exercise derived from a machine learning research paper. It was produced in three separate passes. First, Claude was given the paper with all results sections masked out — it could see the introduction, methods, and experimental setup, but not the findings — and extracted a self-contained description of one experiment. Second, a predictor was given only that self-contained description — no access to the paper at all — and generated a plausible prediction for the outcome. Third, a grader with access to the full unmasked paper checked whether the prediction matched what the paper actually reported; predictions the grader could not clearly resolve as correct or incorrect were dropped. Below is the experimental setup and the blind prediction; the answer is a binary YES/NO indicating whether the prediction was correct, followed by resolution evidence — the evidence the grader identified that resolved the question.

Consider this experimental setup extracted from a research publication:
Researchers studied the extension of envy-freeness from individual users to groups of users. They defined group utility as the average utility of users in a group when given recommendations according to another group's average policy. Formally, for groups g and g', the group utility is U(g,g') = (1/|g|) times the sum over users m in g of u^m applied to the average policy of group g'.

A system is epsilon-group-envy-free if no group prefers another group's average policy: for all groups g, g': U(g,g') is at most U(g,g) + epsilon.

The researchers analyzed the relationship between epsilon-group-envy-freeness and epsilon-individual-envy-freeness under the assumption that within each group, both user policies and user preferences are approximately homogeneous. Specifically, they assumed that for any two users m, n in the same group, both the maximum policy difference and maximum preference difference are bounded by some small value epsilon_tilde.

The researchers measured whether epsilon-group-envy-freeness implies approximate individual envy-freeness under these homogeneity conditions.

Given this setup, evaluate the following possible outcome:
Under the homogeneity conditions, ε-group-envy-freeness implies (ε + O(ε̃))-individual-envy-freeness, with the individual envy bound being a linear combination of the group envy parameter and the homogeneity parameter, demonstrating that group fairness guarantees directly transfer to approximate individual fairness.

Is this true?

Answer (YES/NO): YES